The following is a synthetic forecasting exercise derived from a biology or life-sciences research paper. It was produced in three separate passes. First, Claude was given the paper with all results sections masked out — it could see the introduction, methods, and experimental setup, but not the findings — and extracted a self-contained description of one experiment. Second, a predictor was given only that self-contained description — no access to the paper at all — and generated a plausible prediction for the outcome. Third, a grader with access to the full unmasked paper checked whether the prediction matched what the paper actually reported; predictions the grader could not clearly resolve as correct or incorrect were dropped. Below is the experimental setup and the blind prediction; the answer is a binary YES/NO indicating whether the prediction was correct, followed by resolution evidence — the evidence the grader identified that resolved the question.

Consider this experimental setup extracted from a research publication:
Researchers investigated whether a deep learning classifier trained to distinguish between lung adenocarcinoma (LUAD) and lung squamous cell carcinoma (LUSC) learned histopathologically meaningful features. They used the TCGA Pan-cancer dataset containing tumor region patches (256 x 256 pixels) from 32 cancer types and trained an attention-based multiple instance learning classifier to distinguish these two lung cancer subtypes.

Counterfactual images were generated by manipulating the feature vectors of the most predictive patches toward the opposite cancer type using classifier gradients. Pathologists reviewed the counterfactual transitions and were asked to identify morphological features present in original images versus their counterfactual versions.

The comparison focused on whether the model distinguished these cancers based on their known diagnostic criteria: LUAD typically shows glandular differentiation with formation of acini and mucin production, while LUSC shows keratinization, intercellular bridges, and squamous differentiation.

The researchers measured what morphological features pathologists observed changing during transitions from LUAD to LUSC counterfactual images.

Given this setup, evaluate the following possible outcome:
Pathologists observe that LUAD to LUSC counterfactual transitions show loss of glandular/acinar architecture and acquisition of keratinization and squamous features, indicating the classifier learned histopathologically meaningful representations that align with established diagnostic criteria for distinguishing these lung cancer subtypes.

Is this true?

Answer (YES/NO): YES